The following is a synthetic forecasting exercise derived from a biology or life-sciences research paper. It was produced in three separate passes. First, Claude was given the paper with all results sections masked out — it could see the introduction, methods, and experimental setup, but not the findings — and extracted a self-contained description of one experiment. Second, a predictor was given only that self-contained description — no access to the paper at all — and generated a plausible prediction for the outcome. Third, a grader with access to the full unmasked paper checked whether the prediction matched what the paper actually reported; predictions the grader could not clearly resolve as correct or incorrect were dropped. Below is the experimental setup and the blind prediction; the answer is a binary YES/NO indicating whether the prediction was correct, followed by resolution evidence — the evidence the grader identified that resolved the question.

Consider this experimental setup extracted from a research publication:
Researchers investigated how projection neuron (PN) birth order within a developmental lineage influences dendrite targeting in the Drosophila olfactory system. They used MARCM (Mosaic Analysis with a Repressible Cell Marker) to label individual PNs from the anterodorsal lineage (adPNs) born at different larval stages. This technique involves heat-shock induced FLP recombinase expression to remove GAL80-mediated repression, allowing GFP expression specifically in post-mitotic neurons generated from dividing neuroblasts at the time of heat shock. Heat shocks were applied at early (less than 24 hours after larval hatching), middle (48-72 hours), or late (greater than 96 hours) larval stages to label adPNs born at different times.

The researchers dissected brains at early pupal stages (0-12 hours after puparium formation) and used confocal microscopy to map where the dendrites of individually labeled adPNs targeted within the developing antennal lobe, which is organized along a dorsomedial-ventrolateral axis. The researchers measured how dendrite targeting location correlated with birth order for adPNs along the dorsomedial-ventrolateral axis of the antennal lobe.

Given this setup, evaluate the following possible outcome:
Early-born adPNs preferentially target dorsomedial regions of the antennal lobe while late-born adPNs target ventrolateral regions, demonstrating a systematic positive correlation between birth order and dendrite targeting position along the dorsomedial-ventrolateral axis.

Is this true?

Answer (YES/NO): NO